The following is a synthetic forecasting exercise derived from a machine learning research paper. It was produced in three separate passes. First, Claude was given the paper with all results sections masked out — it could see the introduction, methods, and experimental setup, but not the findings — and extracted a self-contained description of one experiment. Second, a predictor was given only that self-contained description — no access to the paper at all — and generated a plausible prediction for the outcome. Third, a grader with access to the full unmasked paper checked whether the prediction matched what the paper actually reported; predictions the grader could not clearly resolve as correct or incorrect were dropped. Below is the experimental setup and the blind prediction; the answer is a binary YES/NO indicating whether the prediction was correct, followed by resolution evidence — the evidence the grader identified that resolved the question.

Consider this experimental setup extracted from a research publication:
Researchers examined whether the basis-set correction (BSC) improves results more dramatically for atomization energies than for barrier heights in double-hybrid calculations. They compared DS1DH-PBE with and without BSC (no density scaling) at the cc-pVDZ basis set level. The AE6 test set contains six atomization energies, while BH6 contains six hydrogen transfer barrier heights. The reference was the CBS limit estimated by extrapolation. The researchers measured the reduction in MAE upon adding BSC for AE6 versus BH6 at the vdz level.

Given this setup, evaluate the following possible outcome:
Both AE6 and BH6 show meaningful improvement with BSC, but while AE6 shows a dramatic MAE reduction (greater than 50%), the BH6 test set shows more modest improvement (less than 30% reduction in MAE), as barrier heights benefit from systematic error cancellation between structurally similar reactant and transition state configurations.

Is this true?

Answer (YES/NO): YES